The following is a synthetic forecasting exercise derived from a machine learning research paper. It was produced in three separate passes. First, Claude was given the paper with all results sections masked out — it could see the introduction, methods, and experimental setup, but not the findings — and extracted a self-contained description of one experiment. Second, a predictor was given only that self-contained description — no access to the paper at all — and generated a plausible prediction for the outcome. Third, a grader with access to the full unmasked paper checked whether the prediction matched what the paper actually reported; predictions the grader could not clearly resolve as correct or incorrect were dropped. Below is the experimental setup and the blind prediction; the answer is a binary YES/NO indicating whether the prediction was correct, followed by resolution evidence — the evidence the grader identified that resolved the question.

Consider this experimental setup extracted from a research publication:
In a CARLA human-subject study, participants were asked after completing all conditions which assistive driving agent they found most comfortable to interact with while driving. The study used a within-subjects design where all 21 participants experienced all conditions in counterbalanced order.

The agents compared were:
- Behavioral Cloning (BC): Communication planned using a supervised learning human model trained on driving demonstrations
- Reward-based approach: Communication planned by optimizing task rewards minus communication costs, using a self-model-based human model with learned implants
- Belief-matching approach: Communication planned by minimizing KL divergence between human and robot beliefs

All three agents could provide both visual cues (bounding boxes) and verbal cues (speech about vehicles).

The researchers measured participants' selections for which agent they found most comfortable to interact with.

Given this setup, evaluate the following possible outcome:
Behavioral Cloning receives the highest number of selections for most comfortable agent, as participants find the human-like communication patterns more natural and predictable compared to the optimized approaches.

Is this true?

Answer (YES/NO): NO